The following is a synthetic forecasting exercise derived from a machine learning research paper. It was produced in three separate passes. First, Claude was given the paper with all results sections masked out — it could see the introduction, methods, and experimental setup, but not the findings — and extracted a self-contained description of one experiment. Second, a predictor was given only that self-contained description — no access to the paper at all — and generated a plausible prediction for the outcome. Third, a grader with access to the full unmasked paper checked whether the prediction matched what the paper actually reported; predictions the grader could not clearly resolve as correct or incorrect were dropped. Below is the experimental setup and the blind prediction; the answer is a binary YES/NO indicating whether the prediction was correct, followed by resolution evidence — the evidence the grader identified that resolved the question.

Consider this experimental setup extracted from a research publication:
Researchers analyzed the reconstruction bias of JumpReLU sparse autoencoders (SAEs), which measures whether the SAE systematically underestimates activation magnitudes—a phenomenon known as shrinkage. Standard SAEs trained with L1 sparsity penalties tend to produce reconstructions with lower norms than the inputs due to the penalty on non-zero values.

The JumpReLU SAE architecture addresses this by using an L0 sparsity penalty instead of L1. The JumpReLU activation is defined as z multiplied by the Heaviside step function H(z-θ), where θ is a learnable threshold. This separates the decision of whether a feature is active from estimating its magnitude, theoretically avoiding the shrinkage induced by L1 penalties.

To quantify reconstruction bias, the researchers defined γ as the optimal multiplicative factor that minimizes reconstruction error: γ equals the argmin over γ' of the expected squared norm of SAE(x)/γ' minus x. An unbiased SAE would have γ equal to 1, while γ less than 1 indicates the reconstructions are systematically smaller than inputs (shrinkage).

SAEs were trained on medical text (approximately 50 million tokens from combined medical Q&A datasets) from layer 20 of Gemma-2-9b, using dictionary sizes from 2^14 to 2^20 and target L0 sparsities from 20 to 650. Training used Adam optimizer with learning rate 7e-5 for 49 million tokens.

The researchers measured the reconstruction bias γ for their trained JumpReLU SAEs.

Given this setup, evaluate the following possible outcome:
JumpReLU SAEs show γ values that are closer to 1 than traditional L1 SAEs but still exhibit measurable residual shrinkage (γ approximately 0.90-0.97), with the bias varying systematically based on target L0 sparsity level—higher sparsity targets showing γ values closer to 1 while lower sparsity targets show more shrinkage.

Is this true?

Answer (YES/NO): NO